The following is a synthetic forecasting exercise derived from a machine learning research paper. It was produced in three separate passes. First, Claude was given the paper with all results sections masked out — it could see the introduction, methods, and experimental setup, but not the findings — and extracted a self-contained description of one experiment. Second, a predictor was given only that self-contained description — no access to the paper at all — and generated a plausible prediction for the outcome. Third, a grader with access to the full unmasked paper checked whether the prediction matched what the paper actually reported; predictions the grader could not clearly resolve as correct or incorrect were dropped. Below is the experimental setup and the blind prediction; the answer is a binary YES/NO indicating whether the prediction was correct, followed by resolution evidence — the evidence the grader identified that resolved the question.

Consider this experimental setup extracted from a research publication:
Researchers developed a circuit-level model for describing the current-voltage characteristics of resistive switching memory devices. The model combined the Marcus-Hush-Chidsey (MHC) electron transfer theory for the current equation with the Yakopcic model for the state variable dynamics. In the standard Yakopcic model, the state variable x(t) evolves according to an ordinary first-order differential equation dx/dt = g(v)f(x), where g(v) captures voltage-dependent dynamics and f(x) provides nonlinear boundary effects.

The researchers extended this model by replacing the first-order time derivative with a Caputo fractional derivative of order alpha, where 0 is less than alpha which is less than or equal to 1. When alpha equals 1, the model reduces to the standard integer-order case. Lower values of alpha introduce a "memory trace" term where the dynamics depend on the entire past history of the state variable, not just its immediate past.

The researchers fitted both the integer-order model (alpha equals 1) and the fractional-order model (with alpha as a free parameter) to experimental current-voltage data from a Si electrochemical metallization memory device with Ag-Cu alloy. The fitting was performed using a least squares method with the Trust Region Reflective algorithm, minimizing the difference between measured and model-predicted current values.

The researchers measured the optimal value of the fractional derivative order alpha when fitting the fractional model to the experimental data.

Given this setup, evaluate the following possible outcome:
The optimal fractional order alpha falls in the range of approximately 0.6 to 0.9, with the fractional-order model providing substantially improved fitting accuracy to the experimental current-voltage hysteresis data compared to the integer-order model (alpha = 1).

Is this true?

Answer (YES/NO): NO